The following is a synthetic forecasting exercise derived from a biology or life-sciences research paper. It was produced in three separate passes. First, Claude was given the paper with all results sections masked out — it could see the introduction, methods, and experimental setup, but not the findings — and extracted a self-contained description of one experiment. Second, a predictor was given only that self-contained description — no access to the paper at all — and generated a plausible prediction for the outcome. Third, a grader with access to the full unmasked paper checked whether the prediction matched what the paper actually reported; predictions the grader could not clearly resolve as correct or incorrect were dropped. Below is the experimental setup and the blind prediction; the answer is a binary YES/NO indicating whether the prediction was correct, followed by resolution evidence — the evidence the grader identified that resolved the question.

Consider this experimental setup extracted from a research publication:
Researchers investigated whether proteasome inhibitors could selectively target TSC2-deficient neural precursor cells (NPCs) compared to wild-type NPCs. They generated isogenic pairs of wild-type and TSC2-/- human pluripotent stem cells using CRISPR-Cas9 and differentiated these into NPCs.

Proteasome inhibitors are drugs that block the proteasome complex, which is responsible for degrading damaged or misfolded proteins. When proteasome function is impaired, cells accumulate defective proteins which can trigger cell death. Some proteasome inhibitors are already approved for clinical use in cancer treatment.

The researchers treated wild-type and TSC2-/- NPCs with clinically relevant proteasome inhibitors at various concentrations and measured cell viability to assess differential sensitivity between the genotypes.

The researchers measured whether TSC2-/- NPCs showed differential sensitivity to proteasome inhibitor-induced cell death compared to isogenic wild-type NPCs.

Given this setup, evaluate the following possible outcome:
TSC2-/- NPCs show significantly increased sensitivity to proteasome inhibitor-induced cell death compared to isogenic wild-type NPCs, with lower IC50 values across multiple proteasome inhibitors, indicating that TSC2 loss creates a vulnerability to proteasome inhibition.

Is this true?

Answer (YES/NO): YES